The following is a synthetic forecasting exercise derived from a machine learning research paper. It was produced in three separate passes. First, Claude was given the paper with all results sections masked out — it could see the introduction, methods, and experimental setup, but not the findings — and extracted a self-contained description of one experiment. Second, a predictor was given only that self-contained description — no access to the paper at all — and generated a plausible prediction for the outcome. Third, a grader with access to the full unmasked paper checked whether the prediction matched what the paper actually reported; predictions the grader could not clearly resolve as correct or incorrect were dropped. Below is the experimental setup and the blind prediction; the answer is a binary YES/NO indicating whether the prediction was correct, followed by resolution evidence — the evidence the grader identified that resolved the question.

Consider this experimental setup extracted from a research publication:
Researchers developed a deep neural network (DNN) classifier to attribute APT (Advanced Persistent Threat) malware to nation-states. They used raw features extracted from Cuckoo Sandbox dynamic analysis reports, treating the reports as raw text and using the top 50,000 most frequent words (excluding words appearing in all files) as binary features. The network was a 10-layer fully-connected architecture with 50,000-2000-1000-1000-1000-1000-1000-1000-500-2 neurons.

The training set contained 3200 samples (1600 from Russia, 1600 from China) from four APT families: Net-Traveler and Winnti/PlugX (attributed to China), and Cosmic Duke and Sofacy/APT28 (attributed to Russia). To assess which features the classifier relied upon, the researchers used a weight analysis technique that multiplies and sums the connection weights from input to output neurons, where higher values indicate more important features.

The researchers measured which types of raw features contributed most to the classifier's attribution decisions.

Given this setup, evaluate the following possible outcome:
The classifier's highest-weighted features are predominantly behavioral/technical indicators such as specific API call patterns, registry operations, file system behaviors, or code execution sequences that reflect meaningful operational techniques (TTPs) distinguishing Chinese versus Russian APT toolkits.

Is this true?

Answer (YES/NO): NO